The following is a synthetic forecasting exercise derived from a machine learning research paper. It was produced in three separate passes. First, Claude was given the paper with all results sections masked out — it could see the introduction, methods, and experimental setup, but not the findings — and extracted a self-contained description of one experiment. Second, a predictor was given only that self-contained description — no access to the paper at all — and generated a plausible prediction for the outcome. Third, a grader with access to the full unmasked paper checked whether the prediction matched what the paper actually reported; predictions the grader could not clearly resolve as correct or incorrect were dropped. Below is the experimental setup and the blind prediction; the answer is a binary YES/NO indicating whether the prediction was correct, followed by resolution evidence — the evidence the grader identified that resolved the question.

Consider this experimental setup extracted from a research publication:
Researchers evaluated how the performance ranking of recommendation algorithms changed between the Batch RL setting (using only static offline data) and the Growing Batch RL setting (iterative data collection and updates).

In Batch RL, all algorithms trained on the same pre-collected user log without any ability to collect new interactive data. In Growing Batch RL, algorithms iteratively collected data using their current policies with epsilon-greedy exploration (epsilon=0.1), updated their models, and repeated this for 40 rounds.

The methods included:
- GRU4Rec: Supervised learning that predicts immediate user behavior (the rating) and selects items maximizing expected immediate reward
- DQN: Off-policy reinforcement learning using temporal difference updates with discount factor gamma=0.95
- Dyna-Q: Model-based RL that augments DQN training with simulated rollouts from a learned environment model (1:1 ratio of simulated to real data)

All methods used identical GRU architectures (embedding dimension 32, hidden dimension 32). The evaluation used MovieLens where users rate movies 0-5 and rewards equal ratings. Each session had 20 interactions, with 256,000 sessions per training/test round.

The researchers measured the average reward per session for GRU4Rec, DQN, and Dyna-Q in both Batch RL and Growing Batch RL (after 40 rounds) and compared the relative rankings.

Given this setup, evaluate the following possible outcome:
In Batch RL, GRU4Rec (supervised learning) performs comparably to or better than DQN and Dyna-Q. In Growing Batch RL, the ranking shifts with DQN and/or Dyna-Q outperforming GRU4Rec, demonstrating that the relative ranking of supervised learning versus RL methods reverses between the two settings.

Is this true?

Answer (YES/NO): NO